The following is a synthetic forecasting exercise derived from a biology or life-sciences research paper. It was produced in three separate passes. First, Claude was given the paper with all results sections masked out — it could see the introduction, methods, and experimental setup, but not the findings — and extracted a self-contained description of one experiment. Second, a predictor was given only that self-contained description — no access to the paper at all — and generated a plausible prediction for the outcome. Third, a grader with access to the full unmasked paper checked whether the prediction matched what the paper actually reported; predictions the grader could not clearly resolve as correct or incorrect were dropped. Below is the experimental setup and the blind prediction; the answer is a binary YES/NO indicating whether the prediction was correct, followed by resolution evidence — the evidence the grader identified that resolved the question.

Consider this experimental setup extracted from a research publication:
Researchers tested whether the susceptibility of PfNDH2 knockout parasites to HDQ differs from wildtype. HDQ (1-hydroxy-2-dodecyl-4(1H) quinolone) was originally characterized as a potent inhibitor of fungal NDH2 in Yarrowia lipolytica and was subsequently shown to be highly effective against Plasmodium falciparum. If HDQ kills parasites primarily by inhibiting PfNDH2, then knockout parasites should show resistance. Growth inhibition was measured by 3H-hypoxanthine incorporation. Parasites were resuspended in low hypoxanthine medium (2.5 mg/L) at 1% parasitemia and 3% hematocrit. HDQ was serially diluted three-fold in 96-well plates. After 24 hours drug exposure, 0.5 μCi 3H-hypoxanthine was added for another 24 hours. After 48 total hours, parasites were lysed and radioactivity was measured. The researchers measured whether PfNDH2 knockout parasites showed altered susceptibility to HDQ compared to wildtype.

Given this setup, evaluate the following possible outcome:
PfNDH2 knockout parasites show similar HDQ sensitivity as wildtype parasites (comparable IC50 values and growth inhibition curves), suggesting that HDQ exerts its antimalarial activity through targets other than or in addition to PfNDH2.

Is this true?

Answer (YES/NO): YES